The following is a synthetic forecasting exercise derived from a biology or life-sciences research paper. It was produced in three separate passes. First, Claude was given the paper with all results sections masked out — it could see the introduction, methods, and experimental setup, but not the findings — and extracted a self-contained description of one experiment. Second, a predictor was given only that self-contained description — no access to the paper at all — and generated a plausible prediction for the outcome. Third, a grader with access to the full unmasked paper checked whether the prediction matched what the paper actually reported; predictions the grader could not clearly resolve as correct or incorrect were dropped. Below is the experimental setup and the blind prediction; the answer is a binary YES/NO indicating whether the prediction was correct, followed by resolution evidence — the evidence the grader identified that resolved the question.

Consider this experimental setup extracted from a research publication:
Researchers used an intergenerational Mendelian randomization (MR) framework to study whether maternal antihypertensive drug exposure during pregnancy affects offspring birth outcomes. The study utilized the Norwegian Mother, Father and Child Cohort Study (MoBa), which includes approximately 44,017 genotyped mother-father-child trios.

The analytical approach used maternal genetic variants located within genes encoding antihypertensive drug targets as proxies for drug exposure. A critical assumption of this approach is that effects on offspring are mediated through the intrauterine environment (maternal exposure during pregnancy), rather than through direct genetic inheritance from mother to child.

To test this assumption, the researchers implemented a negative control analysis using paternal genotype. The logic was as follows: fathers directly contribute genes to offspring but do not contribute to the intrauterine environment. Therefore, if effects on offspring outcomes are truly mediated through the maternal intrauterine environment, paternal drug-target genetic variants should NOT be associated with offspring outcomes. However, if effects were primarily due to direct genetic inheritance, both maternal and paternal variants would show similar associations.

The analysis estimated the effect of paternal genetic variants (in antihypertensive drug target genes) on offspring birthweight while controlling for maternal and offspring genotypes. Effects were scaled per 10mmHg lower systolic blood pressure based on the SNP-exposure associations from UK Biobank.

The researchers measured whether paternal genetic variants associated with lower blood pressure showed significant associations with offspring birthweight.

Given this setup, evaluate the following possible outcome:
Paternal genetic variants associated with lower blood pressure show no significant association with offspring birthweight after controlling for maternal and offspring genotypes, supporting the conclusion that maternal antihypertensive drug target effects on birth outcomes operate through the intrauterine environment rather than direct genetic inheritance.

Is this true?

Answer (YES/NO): NO